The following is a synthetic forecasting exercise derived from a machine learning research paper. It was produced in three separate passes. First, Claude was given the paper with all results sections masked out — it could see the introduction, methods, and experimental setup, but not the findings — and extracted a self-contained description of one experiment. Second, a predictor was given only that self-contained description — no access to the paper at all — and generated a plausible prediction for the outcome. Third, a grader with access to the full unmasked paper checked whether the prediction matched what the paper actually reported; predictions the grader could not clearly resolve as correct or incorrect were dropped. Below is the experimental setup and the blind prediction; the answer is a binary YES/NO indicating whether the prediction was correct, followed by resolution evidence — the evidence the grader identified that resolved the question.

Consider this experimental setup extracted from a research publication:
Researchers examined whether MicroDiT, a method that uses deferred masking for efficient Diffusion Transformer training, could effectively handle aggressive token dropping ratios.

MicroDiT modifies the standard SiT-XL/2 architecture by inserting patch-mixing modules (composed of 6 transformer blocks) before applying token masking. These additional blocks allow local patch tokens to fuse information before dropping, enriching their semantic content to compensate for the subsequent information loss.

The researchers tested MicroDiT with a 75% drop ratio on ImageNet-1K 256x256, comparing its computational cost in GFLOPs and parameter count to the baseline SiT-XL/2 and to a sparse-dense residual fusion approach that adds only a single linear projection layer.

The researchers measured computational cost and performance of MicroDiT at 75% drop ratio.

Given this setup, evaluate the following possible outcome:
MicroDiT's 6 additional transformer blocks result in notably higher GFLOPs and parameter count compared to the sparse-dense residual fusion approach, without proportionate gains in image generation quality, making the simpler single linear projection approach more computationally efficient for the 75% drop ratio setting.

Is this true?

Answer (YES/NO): YES